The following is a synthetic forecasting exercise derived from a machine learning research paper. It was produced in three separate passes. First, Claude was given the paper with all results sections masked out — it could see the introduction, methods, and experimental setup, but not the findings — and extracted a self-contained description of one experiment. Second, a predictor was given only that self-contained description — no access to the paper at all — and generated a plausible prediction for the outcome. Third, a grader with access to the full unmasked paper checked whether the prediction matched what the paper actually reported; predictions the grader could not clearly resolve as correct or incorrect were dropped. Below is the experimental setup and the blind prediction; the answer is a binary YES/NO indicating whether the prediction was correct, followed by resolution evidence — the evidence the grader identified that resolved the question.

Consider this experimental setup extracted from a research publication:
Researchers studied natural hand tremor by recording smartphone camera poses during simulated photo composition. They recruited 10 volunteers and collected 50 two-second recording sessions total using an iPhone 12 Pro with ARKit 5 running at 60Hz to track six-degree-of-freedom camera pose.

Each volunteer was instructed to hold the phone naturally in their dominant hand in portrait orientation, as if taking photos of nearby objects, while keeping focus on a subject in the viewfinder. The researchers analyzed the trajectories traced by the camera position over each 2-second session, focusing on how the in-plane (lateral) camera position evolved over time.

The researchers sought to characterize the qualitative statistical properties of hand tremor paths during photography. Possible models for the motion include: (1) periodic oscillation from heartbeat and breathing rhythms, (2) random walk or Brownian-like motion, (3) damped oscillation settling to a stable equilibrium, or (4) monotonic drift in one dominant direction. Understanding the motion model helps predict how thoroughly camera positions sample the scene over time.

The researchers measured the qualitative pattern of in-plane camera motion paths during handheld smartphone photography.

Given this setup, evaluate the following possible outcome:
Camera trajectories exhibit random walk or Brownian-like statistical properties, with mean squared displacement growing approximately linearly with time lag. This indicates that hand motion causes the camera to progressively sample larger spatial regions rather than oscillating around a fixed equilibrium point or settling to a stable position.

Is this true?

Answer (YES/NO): NO